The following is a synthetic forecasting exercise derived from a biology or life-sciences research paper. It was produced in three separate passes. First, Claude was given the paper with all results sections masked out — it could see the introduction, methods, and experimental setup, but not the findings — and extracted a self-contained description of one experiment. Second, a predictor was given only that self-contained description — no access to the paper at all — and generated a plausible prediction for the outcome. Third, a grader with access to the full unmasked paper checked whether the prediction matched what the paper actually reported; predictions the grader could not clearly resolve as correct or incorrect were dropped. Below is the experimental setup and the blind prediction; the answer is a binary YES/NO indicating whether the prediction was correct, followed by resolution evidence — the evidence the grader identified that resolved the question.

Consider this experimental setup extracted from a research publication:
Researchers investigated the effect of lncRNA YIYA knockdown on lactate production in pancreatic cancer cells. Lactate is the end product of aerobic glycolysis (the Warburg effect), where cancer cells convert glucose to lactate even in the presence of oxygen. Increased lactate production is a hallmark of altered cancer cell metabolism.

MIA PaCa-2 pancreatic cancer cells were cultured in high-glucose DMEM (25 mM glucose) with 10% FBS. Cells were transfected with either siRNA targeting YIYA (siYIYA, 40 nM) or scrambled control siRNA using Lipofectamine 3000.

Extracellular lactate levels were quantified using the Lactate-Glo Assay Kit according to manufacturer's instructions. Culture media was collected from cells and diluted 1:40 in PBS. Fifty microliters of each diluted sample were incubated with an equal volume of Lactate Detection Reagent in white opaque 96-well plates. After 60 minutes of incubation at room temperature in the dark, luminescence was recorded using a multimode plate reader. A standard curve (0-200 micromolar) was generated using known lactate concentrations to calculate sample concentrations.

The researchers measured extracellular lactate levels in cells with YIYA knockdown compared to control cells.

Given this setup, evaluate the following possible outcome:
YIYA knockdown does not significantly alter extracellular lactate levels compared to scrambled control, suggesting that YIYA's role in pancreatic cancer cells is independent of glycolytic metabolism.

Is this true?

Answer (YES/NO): NO